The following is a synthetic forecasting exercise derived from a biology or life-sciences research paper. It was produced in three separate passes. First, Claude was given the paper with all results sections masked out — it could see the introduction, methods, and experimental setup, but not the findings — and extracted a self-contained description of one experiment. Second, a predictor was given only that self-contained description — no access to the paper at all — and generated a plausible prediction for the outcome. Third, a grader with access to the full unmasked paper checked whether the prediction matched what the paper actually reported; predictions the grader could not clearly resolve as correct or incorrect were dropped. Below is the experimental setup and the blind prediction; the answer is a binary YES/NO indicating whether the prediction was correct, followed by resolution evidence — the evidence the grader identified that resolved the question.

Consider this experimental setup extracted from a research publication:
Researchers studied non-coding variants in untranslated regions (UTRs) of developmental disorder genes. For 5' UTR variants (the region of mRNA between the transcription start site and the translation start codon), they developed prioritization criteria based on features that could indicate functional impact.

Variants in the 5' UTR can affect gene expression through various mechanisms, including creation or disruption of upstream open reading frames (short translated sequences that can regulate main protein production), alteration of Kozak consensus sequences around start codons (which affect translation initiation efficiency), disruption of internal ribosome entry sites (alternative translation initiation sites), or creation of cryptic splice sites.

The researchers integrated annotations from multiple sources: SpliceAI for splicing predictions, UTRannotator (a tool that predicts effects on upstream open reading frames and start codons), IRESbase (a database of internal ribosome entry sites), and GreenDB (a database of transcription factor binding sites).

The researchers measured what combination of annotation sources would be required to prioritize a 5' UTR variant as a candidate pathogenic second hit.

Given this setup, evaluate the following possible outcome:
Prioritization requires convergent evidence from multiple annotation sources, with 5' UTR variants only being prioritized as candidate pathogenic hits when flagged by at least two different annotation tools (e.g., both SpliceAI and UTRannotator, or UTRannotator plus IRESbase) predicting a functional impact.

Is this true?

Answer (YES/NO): NO